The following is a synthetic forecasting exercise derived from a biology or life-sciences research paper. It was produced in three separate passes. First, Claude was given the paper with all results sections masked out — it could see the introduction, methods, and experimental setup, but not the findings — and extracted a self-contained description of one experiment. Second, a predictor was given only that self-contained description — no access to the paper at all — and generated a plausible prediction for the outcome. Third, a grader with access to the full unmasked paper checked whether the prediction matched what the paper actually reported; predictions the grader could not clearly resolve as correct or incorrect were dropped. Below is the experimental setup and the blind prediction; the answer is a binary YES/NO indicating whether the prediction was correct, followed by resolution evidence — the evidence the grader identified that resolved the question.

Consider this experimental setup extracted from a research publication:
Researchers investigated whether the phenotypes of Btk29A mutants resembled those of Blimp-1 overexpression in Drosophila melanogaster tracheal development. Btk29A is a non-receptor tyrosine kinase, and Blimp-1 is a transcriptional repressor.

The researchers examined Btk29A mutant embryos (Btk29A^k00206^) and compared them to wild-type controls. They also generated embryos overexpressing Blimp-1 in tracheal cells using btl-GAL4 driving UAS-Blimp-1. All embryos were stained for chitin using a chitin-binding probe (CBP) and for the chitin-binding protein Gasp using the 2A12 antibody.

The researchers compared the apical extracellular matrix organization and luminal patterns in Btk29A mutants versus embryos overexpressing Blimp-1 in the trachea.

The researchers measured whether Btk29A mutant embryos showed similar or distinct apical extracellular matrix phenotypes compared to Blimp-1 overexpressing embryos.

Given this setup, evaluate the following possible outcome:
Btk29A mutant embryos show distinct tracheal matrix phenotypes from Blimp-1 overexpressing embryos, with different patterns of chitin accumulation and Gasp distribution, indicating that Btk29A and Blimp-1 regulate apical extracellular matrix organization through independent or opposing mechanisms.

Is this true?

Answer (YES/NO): NO